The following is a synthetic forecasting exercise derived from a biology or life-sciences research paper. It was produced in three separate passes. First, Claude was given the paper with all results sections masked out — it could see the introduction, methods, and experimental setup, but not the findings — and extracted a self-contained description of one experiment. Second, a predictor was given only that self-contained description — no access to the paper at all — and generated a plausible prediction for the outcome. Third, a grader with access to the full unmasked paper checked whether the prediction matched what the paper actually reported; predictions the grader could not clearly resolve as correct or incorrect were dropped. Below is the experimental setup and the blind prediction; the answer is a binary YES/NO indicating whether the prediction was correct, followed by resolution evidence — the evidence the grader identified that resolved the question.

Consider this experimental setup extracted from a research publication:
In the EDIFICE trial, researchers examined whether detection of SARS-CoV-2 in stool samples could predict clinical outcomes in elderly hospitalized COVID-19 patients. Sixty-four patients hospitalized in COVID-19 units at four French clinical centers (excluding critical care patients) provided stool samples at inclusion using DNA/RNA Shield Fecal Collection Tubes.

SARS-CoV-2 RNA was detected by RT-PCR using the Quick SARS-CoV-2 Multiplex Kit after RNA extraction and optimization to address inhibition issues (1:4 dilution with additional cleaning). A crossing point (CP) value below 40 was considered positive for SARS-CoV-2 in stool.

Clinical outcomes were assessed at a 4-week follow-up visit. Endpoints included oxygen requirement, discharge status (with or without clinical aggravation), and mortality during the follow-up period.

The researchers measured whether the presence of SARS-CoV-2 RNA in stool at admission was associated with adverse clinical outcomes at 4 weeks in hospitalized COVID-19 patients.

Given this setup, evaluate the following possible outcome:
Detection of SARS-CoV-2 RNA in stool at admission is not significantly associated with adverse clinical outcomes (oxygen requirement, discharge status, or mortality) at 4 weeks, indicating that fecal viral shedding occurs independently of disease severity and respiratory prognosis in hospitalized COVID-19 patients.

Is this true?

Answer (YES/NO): YES